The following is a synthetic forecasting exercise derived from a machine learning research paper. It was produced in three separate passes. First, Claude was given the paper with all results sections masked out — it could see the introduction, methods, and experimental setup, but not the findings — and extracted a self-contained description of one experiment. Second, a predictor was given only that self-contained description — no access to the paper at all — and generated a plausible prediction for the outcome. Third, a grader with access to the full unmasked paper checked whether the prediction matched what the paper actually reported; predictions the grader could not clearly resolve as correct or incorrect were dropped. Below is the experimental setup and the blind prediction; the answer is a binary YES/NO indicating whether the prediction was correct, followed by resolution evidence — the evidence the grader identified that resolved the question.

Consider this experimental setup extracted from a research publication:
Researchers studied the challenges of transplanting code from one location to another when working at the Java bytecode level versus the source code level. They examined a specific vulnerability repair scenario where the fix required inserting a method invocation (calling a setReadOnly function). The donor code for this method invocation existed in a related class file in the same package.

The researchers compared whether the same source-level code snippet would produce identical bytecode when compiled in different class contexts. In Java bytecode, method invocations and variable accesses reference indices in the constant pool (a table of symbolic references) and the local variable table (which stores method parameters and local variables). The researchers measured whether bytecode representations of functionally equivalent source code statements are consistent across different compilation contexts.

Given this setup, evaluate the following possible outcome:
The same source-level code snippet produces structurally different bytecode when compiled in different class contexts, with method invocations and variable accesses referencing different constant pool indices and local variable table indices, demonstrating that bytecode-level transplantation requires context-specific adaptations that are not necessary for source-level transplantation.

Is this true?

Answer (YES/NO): YES